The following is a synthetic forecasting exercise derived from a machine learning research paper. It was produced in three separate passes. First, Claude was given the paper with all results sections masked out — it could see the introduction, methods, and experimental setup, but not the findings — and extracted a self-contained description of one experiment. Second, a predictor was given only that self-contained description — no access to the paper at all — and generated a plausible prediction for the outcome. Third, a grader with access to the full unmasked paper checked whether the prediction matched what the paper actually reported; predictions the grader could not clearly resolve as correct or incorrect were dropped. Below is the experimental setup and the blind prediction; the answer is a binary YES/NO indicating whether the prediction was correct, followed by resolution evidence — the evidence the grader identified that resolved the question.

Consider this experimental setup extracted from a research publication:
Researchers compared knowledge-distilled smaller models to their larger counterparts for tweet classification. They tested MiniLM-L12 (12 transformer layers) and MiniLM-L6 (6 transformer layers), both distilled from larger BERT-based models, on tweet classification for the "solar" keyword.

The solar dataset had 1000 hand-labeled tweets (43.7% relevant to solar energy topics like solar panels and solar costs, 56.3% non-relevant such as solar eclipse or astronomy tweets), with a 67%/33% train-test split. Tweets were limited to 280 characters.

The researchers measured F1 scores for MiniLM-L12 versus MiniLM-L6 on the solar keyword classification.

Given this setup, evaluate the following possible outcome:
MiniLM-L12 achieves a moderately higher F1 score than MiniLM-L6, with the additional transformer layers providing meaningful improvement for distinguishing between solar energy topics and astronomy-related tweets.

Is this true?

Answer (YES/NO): NO